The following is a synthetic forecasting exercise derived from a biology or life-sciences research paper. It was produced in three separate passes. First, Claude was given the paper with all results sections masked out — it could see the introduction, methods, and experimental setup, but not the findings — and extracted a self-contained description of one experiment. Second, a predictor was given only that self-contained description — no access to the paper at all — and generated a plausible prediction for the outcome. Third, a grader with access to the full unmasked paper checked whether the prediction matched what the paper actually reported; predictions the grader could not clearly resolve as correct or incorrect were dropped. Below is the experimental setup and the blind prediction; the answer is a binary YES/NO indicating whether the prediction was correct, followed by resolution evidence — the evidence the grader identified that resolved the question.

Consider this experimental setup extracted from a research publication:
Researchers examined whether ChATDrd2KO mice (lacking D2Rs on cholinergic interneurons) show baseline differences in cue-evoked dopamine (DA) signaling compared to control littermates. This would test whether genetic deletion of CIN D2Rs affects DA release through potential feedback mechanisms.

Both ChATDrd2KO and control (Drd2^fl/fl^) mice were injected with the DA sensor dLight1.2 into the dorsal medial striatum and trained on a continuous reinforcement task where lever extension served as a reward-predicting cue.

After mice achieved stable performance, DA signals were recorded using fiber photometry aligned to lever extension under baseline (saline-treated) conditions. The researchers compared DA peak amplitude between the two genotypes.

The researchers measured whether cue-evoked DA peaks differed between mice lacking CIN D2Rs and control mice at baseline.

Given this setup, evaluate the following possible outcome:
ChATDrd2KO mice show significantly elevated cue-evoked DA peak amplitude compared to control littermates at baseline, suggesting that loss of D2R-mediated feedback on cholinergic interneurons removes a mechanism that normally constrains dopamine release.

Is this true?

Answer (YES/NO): NO